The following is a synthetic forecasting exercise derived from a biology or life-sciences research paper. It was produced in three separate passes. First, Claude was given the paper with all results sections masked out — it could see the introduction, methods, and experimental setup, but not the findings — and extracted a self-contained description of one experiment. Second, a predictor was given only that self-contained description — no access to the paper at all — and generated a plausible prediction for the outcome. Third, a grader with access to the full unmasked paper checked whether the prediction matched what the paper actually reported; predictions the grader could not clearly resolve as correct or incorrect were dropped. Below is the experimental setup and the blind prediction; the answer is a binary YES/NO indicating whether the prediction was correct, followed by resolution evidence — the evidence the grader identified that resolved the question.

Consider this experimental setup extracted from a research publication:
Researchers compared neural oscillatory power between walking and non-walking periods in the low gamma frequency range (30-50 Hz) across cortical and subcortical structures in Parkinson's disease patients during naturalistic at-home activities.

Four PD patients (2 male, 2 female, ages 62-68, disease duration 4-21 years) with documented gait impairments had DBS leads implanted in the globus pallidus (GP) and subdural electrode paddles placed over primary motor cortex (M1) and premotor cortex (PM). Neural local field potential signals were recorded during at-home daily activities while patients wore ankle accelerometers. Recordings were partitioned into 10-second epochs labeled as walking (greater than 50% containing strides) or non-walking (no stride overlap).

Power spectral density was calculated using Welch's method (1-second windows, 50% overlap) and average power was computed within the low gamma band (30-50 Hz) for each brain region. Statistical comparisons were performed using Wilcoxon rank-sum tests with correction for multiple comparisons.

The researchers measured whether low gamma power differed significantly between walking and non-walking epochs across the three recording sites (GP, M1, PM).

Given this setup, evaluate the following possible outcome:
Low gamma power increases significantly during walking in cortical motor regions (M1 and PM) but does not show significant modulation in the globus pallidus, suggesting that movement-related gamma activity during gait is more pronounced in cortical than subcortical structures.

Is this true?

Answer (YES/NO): NO